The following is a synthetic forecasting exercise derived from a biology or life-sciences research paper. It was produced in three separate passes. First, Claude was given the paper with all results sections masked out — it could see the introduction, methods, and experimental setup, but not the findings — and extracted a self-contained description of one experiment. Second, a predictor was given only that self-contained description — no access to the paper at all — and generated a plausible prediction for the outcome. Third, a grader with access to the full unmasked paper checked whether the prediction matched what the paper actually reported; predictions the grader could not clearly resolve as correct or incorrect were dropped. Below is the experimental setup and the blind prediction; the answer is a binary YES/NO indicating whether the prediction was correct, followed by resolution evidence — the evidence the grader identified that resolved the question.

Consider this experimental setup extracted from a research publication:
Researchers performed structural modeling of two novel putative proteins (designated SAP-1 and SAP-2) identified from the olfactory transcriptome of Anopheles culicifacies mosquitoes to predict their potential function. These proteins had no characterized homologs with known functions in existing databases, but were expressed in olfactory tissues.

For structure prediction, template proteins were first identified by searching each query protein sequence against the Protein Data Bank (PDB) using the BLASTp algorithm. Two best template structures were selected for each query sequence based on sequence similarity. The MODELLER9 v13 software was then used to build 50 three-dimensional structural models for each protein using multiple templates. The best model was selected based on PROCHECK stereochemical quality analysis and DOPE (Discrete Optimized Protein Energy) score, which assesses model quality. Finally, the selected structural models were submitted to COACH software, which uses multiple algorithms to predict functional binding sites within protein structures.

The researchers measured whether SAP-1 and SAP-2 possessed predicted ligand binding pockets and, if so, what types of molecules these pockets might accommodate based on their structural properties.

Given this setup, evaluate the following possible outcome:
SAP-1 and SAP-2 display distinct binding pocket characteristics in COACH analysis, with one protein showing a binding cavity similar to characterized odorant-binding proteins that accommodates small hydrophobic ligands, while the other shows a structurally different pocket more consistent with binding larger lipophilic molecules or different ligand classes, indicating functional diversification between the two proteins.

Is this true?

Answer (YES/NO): NO